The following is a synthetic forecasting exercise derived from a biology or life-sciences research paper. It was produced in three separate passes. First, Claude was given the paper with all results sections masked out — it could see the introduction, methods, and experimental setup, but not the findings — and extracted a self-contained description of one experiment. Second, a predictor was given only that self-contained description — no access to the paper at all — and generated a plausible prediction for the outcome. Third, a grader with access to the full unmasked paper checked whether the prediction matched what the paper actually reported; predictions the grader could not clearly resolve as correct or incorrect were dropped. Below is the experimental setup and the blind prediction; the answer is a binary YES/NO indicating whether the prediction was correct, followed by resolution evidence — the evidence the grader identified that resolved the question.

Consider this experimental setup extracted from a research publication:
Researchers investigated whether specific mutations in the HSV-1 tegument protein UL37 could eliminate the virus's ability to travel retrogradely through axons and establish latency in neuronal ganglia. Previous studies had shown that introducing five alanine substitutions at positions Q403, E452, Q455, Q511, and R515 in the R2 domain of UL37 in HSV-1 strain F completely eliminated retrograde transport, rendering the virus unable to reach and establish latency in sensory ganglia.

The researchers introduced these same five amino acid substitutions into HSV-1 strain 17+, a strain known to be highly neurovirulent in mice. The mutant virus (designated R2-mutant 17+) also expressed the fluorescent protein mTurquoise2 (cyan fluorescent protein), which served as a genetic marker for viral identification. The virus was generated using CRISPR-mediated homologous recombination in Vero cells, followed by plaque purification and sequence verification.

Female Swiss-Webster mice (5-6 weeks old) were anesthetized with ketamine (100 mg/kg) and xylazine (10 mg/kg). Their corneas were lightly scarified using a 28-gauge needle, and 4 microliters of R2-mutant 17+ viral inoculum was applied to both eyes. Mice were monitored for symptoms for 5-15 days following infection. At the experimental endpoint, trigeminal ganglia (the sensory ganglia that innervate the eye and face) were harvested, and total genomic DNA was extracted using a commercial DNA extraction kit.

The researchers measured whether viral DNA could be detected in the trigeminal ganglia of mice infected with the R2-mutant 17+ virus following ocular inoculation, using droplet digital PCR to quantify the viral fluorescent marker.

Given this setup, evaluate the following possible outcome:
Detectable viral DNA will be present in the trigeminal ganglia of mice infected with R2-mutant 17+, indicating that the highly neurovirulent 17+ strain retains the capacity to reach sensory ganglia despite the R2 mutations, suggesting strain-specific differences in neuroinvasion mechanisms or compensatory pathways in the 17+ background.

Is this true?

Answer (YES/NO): YES